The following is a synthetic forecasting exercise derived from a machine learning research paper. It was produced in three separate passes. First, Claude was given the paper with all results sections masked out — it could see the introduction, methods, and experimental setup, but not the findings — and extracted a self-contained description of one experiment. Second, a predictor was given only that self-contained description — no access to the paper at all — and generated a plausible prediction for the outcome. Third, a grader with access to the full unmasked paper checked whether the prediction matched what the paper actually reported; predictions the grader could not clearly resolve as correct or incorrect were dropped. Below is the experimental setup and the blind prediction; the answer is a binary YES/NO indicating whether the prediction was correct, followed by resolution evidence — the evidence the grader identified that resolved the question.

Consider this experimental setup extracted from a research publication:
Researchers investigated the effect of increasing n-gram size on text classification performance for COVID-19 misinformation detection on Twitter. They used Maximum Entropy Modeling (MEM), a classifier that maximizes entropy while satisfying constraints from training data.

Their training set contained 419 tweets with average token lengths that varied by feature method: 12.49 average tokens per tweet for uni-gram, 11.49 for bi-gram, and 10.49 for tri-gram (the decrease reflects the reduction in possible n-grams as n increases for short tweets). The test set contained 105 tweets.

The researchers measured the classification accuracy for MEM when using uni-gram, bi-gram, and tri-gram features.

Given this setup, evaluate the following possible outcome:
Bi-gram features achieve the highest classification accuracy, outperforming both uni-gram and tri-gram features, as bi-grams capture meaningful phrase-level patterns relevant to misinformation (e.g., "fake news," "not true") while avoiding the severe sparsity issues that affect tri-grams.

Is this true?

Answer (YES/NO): NO